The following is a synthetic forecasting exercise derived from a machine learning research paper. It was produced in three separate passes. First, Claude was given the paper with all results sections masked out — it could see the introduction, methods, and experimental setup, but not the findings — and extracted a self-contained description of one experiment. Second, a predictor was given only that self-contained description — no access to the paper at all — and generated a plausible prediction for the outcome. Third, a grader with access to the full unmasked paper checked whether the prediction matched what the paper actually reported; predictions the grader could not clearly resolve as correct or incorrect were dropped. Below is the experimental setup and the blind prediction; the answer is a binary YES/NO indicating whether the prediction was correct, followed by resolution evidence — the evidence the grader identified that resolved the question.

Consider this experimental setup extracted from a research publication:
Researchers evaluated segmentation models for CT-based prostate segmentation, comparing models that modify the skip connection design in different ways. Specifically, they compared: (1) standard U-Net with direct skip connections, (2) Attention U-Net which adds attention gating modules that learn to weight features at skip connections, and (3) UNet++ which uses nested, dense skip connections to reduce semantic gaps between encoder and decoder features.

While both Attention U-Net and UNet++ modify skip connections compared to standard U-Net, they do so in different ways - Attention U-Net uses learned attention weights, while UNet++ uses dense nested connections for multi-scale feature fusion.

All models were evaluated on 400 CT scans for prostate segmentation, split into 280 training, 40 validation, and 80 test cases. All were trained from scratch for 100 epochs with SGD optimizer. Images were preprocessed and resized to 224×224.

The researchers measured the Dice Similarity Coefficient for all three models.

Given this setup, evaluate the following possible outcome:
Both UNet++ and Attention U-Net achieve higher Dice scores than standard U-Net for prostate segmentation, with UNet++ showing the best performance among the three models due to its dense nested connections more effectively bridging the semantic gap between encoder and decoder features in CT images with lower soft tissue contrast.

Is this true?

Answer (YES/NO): NO